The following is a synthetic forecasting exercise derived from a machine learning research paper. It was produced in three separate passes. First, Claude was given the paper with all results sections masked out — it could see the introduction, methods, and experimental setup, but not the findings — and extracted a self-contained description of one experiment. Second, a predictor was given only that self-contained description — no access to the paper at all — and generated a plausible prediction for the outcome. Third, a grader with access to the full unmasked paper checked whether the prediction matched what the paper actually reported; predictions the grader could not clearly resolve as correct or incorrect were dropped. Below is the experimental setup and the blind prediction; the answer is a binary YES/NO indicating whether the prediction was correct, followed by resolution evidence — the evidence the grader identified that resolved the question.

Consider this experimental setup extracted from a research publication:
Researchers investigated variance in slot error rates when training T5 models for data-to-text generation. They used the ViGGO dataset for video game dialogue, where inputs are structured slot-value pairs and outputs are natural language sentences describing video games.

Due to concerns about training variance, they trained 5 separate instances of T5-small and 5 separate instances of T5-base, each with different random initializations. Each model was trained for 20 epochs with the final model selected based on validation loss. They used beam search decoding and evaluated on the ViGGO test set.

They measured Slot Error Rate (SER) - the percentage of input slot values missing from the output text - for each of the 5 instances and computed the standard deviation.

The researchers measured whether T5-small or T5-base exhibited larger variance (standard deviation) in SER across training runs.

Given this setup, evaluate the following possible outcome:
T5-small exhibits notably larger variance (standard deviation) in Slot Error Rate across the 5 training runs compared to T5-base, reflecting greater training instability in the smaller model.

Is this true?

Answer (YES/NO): NO